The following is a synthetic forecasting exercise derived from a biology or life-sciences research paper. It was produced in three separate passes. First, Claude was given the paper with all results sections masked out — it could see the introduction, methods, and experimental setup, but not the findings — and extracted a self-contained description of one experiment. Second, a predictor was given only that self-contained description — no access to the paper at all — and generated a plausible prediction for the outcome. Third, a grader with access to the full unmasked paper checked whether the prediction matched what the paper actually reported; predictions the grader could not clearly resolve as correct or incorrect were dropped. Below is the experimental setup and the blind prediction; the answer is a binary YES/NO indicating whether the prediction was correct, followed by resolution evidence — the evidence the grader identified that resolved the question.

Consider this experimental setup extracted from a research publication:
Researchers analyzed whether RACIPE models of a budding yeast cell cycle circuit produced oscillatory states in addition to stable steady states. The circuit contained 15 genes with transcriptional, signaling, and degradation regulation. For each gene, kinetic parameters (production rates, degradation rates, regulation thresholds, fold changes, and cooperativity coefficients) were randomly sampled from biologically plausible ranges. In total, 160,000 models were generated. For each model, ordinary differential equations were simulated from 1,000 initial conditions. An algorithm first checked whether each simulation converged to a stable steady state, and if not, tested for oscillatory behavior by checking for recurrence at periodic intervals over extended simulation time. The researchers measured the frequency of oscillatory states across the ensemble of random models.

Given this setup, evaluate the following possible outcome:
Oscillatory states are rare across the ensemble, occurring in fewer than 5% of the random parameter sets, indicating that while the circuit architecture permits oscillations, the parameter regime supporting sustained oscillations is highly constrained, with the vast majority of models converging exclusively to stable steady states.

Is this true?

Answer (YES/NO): NO